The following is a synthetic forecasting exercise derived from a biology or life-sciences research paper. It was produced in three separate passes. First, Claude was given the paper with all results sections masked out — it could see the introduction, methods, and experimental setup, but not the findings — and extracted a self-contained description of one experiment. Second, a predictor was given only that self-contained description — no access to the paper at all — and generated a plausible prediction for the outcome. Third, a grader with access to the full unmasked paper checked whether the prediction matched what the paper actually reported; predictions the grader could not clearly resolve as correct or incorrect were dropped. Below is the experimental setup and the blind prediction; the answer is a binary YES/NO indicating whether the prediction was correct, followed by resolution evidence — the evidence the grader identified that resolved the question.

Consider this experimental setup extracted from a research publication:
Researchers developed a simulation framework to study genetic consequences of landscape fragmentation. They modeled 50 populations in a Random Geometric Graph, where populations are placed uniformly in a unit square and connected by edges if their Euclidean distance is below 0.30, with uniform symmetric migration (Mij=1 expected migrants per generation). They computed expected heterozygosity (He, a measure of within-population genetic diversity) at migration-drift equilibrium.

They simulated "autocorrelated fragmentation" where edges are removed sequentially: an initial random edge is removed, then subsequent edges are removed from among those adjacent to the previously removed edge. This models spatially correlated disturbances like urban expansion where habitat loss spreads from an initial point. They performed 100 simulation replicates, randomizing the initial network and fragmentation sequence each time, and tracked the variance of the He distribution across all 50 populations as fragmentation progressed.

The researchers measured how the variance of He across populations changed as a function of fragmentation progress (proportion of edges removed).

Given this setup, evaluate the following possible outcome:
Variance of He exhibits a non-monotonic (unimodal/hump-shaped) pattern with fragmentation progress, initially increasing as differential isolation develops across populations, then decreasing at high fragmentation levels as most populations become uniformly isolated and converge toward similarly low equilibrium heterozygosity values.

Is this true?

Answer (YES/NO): YES